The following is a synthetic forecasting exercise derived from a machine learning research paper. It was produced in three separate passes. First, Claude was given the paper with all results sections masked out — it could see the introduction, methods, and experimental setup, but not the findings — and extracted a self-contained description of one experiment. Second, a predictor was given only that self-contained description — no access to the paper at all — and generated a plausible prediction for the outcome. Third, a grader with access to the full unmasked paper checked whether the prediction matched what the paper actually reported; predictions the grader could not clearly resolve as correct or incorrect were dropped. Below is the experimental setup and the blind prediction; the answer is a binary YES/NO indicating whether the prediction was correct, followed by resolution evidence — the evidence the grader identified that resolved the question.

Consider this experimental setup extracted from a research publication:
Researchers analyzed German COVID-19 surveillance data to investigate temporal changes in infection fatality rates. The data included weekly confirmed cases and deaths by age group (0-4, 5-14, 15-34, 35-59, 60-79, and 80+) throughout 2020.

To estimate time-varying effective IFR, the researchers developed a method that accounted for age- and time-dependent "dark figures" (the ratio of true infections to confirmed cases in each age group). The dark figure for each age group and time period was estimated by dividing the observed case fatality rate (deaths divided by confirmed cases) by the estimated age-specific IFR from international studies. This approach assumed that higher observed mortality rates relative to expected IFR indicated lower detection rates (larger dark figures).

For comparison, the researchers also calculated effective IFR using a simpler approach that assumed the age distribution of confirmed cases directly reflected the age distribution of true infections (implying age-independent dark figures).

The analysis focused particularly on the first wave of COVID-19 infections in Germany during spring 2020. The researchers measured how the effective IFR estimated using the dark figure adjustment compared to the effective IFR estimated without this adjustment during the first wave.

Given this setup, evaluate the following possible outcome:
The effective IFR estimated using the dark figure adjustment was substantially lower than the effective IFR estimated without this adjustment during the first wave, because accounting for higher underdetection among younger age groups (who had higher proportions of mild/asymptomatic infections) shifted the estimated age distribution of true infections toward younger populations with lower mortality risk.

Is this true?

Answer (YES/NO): YES